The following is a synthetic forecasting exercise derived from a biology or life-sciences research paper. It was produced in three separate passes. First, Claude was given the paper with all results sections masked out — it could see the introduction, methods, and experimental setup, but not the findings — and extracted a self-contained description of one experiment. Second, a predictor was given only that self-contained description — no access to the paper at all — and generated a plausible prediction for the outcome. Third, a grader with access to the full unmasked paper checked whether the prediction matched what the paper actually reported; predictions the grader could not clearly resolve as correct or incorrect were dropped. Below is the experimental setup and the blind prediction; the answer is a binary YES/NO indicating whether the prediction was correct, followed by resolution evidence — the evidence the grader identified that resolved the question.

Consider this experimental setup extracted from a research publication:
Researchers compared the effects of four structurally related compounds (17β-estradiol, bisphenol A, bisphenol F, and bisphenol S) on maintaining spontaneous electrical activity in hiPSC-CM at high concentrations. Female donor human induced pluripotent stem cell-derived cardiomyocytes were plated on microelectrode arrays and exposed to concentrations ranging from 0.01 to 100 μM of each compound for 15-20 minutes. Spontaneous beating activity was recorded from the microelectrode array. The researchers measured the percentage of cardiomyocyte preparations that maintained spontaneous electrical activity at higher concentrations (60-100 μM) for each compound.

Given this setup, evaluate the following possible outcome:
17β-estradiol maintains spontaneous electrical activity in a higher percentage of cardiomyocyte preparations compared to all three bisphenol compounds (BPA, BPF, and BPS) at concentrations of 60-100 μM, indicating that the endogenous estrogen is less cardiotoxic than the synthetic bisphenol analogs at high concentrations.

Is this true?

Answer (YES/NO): NO